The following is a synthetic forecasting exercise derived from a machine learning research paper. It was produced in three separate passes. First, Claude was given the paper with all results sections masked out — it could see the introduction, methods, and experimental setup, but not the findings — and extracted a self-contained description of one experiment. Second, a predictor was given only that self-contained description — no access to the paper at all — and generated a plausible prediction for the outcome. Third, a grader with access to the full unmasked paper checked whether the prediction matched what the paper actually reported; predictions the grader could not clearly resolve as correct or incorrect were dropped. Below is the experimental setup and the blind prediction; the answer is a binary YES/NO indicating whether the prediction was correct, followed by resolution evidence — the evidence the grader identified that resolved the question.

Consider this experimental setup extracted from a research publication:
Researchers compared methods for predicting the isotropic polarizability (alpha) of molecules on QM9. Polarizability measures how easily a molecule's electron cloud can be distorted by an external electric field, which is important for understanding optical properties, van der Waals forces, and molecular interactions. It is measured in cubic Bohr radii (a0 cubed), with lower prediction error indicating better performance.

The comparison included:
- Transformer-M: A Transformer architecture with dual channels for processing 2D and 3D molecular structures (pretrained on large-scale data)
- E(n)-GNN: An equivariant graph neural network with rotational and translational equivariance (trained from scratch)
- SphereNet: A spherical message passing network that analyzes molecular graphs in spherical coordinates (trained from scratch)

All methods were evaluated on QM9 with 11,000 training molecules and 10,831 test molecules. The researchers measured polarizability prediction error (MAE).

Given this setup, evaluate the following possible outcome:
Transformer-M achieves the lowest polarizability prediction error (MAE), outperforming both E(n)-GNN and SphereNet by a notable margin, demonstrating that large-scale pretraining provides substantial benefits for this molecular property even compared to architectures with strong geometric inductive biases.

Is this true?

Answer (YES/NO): YES